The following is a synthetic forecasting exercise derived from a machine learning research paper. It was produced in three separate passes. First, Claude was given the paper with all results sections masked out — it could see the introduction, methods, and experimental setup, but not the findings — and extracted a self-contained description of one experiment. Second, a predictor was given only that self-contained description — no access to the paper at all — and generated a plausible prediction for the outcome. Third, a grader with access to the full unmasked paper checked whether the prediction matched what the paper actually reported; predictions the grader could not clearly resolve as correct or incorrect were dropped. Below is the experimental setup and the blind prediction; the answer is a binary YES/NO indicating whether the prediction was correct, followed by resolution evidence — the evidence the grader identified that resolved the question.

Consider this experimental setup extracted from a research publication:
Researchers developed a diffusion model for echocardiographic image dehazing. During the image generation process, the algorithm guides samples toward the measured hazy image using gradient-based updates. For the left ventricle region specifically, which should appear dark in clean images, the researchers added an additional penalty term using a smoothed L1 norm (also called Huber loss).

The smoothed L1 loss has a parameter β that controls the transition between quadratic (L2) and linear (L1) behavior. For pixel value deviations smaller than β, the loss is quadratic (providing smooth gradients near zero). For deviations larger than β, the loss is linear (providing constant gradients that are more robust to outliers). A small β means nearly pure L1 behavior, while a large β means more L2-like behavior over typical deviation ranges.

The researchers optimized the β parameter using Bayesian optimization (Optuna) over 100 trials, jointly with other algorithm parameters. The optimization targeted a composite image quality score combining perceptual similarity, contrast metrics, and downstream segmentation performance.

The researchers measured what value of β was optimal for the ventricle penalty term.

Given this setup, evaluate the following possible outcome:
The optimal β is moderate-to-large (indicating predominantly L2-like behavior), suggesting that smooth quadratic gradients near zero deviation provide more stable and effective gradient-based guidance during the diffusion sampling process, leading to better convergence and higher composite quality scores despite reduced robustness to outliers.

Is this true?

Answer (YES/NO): YES